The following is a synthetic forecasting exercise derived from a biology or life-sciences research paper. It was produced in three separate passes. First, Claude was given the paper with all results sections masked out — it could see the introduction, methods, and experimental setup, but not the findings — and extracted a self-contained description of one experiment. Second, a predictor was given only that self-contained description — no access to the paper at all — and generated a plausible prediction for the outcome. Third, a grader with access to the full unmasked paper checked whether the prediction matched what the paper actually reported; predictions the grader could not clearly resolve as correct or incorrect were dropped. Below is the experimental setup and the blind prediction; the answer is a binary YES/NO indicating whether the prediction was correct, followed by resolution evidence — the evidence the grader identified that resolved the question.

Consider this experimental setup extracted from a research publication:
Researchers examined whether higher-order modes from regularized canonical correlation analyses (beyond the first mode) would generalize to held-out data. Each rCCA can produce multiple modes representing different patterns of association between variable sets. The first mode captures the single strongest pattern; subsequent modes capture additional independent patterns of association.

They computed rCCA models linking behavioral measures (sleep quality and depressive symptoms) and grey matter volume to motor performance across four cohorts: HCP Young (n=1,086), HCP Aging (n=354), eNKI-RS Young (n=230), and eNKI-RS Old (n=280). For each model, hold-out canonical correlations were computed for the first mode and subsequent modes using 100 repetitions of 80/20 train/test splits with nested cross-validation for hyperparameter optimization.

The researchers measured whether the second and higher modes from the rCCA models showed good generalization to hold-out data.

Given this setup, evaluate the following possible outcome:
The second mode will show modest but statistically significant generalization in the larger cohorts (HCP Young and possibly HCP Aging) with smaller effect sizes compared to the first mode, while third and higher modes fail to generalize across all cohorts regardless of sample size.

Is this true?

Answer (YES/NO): NO